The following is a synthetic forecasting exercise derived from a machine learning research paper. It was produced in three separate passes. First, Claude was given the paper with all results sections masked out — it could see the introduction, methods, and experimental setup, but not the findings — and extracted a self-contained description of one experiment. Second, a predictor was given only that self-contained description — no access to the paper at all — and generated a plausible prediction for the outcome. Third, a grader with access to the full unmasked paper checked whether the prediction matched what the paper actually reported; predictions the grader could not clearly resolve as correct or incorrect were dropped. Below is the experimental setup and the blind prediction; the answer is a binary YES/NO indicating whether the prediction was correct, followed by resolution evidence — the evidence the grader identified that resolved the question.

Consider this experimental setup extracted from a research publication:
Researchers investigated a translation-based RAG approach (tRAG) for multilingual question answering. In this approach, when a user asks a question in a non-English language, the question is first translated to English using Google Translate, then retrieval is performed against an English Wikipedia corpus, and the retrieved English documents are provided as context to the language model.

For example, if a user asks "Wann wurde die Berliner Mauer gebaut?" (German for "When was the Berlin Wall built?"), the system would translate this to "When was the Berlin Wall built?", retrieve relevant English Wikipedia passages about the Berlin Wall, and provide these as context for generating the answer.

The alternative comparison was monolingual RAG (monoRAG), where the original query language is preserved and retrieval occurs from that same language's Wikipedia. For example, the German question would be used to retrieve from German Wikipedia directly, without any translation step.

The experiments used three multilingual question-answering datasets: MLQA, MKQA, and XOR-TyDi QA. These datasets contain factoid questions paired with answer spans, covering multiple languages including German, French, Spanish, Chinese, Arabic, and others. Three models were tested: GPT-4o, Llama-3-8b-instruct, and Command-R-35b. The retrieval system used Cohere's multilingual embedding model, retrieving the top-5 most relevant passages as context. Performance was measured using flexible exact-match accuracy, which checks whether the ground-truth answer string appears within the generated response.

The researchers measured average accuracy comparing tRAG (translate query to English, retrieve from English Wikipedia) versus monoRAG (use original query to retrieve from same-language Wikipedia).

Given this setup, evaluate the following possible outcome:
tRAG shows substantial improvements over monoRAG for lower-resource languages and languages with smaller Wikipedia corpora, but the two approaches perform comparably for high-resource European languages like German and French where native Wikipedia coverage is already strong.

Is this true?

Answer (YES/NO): NO